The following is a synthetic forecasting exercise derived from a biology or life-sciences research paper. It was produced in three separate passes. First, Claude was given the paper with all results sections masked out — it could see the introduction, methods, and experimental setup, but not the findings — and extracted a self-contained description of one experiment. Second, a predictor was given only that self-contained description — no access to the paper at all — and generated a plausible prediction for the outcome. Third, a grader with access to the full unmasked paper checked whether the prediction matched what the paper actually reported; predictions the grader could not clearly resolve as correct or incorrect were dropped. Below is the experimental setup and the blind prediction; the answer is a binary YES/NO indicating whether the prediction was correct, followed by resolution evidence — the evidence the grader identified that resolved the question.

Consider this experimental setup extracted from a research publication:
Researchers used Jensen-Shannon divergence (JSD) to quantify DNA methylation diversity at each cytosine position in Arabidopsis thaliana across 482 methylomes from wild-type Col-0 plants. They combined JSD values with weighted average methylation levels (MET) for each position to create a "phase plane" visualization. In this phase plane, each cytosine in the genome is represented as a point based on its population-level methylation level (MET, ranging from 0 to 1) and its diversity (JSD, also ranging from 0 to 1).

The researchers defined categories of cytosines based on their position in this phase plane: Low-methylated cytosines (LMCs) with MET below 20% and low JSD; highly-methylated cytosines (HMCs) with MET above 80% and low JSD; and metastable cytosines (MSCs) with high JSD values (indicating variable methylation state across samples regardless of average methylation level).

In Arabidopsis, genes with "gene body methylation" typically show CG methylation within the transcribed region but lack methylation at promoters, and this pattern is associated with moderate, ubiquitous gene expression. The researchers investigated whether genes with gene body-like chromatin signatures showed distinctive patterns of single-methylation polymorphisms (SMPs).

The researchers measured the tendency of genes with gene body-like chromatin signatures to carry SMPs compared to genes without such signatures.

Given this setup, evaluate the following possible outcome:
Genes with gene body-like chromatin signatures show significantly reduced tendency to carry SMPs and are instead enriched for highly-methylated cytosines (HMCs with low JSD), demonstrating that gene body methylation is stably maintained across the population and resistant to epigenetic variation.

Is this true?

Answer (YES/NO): NO